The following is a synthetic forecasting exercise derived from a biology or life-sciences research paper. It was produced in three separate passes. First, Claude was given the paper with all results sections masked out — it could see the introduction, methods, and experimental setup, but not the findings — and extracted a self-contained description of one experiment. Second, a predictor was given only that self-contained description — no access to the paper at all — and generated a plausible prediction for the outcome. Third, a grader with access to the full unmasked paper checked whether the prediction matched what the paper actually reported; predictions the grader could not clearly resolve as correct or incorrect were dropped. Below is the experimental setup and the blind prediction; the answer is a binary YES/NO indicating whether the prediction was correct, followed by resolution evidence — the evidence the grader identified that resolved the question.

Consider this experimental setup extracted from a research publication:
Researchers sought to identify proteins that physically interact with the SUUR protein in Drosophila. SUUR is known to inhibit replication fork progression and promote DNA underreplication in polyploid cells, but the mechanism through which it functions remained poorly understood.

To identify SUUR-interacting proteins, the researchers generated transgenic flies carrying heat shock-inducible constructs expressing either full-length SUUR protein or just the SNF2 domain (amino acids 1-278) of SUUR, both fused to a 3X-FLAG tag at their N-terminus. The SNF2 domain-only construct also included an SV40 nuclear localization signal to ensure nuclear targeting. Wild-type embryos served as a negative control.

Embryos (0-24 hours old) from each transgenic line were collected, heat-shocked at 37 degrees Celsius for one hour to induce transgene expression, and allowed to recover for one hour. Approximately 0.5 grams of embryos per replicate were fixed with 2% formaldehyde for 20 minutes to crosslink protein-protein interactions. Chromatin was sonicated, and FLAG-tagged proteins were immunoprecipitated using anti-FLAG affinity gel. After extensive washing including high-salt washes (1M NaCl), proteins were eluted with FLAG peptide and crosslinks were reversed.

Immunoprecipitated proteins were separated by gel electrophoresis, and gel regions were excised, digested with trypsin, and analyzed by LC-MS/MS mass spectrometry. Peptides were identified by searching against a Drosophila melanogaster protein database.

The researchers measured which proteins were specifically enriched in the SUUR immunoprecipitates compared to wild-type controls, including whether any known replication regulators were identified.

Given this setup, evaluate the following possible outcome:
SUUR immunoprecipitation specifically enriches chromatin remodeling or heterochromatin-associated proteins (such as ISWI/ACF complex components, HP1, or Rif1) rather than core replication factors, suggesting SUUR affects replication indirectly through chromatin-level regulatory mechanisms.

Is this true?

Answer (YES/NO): YES